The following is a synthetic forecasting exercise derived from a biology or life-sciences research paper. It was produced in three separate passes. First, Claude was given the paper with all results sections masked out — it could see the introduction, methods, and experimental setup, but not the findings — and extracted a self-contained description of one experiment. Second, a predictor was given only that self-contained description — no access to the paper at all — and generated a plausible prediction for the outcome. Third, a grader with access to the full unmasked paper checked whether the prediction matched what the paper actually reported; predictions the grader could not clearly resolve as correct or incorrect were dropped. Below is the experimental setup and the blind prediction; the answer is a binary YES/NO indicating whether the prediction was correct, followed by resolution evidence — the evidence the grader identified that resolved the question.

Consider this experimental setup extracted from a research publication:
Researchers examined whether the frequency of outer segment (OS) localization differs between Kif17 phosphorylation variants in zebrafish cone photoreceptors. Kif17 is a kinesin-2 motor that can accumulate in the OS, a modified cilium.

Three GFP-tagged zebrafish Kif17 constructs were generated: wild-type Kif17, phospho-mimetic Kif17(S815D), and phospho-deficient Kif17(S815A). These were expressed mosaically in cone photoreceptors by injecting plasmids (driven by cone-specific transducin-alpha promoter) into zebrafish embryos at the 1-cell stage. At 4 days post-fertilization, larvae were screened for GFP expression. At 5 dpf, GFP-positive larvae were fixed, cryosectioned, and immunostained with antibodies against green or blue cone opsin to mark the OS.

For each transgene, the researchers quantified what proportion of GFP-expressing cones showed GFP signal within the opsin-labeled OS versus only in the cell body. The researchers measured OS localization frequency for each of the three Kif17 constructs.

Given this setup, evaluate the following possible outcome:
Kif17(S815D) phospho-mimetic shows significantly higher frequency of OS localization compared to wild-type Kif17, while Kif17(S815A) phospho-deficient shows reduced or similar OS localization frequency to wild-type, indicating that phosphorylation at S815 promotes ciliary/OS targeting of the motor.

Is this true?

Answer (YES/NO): YES